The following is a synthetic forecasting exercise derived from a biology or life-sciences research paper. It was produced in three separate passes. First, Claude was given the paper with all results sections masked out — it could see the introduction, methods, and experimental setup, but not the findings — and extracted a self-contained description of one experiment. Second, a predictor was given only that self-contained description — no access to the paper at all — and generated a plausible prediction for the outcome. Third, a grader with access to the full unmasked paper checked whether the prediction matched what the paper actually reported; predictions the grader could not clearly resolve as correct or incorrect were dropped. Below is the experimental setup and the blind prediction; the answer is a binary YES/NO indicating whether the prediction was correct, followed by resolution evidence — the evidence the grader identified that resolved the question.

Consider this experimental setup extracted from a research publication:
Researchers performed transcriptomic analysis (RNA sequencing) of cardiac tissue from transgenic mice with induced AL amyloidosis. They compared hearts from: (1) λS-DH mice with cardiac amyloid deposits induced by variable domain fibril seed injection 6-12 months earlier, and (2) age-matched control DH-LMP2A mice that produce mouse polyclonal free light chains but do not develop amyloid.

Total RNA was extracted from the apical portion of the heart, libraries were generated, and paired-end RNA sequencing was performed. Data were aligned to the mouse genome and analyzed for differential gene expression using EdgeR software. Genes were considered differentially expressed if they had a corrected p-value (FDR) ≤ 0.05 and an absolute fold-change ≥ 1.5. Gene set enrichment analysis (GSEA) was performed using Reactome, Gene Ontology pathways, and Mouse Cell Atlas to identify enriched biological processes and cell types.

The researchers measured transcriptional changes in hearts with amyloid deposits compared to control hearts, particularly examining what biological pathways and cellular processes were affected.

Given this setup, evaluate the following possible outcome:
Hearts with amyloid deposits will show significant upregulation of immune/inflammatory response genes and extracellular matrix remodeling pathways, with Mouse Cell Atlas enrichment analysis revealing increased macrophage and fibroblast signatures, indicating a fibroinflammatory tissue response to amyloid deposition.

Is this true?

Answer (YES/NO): YES